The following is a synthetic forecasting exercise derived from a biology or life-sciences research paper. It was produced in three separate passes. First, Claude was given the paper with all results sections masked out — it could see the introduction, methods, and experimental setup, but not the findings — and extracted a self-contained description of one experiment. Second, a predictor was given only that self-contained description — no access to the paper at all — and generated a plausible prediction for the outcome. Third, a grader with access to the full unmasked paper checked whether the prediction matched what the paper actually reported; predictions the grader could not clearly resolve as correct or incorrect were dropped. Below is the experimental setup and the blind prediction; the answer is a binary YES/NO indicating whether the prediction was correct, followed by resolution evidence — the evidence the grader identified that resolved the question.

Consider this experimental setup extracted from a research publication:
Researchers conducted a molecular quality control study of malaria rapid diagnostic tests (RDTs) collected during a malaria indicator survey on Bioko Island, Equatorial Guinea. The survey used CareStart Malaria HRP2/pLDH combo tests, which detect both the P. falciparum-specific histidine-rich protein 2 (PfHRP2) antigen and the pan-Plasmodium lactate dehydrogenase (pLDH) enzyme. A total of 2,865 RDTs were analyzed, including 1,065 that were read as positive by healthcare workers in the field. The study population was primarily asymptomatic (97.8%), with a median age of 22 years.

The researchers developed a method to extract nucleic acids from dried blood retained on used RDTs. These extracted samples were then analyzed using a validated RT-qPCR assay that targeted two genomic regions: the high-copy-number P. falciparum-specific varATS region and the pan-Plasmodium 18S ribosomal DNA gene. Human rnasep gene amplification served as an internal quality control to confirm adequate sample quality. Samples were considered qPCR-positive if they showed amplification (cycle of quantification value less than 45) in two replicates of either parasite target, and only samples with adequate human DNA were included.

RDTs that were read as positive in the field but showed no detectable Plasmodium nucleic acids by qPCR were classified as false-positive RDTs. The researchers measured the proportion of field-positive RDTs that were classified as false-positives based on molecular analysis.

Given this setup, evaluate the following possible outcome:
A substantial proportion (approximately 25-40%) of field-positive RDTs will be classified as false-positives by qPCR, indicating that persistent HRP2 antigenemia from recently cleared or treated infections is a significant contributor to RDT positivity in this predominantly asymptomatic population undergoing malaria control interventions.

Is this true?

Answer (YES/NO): YES